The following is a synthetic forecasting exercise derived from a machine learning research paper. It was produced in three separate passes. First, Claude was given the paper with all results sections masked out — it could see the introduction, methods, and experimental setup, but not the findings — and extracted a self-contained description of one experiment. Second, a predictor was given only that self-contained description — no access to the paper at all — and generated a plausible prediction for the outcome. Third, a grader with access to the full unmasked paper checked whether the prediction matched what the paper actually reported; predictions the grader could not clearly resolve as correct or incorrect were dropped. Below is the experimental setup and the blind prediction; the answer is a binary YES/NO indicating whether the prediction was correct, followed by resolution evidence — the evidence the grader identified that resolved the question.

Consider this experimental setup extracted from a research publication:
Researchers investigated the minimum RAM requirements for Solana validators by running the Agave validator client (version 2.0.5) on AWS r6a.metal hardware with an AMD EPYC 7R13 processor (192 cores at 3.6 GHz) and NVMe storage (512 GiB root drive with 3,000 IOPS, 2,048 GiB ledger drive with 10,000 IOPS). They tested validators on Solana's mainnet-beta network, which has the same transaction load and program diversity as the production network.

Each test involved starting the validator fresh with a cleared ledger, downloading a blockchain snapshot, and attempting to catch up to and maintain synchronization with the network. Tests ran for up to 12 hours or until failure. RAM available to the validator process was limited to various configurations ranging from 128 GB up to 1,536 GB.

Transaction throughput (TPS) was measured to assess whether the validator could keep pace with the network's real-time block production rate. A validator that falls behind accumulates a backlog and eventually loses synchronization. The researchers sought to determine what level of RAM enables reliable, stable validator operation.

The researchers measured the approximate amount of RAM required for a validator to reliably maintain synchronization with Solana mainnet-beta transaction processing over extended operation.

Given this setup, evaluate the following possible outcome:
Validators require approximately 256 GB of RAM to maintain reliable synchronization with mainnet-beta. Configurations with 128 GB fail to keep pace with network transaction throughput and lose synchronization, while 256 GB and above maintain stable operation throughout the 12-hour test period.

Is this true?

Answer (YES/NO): NO